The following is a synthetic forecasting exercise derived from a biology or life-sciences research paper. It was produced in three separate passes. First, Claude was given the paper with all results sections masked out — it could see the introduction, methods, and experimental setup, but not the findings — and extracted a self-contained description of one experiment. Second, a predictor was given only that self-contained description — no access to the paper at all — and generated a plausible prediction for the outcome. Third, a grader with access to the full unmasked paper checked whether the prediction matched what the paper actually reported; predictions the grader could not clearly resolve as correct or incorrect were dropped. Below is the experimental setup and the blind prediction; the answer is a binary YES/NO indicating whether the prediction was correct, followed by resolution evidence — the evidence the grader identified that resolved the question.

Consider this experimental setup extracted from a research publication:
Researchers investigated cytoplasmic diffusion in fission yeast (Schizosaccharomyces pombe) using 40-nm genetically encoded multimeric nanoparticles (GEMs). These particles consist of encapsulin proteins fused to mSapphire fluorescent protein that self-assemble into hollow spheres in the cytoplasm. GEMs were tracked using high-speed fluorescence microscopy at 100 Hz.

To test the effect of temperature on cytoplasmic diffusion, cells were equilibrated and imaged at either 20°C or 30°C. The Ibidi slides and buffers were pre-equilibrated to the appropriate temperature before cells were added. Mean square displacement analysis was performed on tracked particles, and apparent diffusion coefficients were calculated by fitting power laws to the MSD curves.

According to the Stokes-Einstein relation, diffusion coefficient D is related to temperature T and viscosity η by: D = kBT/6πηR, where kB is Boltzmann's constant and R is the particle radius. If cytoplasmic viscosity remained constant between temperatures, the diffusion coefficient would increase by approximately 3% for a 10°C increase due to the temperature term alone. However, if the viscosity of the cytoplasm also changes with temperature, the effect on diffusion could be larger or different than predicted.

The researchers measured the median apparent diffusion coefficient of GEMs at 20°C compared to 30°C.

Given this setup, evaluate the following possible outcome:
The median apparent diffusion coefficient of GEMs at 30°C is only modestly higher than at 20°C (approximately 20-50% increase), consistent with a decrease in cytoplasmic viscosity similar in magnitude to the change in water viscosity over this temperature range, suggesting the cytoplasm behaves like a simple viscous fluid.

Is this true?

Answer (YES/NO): NO